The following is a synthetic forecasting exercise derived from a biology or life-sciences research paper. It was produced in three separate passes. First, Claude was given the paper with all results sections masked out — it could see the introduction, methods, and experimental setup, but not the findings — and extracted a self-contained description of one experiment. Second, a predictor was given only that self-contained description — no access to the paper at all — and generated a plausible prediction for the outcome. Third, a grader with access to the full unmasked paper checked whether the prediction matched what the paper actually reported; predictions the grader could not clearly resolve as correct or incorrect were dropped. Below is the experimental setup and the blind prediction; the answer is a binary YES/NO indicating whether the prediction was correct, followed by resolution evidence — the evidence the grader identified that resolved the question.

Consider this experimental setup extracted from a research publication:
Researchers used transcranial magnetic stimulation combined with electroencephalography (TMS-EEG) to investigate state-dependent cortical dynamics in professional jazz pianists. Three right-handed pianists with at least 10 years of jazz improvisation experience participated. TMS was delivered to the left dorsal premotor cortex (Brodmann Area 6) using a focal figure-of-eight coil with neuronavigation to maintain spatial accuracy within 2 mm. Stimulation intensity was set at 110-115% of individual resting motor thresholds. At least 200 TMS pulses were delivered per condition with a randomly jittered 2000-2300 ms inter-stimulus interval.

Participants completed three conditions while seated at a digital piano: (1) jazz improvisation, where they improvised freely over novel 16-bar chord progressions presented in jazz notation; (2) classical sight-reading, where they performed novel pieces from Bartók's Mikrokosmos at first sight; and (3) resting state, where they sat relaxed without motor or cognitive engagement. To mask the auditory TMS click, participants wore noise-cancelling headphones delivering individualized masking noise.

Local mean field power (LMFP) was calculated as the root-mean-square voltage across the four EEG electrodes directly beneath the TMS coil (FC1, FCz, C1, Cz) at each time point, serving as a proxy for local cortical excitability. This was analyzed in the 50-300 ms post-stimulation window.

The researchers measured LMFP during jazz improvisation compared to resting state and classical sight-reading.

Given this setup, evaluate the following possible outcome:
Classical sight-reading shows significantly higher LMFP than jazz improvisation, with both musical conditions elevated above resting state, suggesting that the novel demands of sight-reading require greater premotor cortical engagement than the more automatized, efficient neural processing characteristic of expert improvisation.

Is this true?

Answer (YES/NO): NO